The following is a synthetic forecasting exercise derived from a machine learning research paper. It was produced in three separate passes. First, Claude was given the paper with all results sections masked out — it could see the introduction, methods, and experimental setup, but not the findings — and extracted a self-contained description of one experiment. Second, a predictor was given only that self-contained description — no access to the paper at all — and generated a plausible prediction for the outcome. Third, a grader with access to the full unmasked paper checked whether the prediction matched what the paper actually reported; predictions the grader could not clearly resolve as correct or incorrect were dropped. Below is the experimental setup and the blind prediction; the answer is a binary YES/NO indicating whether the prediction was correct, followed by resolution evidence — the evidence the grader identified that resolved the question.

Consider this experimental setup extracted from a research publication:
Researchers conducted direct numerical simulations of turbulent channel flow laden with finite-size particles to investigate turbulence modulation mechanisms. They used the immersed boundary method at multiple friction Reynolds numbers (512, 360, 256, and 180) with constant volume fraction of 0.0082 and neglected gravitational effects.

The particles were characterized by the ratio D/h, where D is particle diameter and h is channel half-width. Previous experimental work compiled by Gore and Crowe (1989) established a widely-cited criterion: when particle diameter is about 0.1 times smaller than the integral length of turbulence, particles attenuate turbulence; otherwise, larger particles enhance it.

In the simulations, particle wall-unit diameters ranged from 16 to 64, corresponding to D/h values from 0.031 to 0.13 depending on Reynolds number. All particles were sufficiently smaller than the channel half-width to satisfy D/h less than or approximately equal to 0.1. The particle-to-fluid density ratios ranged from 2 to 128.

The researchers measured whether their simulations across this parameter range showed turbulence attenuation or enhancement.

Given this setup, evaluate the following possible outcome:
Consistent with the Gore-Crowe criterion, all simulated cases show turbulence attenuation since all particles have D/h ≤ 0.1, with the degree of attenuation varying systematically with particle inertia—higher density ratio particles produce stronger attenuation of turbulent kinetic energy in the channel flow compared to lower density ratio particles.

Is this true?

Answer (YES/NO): YES